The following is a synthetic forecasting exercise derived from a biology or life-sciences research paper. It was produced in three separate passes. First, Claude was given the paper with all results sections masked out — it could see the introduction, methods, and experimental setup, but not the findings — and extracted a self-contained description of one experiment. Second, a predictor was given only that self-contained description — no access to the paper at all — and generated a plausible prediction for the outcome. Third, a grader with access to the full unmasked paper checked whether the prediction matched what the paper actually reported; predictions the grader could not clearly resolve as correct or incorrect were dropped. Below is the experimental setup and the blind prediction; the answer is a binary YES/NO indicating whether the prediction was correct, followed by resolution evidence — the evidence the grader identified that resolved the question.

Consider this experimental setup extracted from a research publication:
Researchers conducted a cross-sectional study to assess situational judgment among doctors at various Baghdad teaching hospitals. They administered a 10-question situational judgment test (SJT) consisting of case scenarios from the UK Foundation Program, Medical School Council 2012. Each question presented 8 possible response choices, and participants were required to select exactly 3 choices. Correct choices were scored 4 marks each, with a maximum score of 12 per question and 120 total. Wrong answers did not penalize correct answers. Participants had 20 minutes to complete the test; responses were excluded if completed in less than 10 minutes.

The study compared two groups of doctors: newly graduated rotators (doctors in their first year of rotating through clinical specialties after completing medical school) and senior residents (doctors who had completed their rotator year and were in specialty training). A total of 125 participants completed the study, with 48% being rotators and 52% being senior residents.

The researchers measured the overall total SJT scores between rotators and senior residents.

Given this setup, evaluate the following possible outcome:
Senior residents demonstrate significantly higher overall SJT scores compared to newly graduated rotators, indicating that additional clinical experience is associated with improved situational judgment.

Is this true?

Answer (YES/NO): NO